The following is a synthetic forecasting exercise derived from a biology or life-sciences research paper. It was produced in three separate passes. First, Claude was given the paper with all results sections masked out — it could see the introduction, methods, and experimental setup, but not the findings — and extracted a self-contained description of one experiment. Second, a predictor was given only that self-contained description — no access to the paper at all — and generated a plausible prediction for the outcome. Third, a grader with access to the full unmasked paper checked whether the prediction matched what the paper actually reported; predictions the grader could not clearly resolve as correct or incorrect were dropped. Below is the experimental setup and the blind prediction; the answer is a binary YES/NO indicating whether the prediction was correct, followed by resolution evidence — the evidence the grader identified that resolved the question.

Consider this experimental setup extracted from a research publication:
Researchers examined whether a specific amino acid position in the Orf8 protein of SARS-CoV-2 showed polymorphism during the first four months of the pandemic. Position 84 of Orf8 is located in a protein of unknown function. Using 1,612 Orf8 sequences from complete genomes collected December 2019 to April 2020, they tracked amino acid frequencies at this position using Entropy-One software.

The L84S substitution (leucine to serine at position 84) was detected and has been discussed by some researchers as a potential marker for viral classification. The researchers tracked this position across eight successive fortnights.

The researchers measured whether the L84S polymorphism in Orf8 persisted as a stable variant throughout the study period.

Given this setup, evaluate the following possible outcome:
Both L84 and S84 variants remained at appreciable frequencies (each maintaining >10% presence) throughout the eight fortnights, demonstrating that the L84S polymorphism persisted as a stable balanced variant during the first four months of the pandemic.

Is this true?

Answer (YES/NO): NO